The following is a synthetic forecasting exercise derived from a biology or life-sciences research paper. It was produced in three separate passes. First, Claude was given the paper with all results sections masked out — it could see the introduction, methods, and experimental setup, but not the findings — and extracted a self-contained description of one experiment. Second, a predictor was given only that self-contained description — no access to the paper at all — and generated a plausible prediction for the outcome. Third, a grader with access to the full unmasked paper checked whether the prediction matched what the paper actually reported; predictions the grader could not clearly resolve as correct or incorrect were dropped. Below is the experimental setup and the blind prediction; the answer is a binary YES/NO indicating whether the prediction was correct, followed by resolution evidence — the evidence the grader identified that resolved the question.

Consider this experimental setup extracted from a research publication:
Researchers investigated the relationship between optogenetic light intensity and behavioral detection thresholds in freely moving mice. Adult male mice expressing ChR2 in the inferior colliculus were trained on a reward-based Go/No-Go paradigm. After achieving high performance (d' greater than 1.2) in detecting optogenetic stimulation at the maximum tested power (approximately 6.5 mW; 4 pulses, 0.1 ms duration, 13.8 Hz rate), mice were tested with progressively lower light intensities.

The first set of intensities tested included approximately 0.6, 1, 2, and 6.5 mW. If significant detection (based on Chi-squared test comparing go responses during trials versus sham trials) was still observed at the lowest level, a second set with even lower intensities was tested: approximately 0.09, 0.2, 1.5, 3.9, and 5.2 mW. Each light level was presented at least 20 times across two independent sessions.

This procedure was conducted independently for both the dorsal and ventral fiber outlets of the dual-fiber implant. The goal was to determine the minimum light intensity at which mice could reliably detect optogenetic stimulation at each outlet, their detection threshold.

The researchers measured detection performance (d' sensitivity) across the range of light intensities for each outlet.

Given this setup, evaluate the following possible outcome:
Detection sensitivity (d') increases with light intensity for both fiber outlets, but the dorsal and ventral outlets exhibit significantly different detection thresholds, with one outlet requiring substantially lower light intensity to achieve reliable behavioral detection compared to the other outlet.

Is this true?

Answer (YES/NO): NO